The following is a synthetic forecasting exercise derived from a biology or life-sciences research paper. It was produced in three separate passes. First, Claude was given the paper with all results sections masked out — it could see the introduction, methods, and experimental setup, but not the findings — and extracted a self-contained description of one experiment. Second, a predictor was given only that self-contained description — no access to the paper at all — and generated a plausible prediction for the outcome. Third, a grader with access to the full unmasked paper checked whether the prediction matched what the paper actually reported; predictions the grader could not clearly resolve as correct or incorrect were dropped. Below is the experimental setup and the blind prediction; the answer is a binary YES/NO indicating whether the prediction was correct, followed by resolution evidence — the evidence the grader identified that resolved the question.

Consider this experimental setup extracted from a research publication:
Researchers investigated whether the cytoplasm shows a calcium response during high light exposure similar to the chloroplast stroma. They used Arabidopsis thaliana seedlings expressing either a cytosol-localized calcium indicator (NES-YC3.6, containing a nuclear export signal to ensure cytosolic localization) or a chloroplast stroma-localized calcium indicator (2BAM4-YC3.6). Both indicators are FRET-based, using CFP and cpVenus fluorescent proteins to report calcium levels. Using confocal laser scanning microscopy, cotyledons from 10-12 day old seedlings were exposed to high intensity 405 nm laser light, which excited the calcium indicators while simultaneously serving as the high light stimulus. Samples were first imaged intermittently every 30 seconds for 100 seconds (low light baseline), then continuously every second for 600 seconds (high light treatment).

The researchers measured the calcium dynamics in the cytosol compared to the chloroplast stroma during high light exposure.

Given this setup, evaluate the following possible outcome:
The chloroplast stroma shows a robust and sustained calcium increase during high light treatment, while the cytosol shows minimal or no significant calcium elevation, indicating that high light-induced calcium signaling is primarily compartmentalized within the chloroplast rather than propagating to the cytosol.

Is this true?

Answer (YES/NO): NO